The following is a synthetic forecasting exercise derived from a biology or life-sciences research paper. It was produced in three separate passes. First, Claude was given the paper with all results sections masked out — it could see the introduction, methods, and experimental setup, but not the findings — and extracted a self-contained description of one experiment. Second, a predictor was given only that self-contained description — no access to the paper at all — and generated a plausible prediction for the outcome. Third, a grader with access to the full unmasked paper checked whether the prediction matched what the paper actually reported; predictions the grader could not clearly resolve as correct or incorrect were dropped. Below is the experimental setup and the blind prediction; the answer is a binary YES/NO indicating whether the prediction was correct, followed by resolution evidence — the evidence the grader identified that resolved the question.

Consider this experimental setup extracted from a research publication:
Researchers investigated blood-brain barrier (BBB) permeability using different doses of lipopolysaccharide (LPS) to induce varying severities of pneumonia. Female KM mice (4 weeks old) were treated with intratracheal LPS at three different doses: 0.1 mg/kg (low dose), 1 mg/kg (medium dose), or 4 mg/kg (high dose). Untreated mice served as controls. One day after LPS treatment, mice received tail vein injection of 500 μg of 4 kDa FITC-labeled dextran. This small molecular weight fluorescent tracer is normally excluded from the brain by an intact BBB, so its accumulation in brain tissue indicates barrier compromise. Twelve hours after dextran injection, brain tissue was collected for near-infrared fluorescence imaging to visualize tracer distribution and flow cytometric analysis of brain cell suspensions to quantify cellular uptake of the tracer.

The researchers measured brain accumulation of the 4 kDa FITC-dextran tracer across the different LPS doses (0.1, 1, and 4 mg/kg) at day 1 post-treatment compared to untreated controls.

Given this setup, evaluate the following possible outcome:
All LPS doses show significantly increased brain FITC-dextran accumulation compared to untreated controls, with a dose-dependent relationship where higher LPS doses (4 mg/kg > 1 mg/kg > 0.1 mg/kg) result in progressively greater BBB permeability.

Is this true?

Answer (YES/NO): NO